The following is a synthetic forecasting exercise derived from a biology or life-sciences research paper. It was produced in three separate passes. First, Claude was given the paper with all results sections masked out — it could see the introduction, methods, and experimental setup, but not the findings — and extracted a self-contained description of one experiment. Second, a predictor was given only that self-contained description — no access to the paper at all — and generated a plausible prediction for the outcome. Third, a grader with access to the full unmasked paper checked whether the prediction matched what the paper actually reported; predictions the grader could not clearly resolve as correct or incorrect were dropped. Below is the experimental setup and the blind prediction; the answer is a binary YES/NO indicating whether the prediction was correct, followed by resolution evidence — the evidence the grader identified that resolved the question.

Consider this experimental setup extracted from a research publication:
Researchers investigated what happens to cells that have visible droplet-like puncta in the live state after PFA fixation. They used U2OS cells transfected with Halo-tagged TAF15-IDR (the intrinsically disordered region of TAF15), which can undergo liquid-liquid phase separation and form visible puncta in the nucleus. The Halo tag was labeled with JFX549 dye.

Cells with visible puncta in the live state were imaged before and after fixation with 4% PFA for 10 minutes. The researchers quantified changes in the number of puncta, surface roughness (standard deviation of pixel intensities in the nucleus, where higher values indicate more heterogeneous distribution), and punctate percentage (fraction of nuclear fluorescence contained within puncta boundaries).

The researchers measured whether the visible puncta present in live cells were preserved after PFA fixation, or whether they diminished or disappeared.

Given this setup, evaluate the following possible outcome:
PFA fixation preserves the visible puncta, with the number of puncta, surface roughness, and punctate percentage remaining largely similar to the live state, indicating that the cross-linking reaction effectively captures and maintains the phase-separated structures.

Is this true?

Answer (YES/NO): NO